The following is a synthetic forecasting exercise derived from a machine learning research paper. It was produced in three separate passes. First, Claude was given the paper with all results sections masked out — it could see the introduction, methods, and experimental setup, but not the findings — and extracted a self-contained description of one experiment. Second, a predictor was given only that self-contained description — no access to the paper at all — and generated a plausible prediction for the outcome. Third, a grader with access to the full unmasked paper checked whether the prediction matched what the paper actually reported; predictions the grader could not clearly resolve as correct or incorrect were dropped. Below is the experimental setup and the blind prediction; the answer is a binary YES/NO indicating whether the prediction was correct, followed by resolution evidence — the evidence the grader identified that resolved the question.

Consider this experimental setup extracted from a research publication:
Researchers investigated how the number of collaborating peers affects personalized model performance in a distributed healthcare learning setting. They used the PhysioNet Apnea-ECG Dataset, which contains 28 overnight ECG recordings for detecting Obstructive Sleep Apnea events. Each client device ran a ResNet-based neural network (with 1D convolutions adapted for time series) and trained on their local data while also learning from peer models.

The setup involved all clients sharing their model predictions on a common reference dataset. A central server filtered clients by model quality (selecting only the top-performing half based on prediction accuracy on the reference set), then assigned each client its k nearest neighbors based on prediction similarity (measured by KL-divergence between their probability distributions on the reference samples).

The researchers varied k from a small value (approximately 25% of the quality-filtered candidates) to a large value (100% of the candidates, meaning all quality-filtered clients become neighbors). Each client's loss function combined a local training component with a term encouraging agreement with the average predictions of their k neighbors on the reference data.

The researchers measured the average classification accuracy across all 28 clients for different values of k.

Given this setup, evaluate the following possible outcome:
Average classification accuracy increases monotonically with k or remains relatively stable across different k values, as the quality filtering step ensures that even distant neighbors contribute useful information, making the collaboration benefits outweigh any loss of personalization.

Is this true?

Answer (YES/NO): NO